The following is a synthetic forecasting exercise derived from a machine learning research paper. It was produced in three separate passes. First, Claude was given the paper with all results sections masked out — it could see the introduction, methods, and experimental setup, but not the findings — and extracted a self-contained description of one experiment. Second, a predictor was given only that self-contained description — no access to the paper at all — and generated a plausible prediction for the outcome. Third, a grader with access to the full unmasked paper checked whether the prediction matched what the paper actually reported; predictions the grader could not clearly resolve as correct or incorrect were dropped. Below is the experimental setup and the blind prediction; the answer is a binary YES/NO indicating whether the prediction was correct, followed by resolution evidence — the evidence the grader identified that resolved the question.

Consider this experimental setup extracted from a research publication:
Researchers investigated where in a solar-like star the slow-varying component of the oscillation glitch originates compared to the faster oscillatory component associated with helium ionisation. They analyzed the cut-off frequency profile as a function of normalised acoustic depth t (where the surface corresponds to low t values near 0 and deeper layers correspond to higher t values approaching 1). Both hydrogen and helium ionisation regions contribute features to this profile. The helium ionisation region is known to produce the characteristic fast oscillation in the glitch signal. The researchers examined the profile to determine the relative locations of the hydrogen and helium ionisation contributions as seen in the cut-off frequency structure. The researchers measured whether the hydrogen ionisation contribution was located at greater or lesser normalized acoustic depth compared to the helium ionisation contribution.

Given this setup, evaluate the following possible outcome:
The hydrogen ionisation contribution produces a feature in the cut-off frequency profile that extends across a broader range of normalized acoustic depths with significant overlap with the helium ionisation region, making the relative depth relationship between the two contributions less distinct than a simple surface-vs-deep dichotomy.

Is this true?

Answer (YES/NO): NO